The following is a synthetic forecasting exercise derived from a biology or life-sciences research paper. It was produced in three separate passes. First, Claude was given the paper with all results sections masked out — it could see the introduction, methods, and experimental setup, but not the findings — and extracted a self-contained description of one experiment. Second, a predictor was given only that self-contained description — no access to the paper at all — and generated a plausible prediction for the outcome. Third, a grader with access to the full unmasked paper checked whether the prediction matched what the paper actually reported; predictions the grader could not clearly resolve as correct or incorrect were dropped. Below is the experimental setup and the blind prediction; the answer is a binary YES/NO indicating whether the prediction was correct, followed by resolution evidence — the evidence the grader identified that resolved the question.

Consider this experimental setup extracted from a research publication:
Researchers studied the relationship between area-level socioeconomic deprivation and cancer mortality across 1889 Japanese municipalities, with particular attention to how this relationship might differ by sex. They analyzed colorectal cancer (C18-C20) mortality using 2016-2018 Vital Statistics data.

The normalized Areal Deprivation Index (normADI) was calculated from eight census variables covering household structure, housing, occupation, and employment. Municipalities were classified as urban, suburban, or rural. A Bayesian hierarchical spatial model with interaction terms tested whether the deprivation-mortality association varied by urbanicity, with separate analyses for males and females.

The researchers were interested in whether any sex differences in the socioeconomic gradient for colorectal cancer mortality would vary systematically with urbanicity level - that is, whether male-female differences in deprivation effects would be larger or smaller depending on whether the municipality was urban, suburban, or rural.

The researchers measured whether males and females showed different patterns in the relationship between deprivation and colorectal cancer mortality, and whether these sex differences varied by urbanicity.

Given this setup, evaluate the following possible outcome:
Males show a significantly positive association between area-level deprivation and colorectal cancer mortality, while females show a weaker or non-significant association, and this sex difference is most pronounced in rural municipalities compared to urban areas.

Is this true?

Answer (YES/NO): NO